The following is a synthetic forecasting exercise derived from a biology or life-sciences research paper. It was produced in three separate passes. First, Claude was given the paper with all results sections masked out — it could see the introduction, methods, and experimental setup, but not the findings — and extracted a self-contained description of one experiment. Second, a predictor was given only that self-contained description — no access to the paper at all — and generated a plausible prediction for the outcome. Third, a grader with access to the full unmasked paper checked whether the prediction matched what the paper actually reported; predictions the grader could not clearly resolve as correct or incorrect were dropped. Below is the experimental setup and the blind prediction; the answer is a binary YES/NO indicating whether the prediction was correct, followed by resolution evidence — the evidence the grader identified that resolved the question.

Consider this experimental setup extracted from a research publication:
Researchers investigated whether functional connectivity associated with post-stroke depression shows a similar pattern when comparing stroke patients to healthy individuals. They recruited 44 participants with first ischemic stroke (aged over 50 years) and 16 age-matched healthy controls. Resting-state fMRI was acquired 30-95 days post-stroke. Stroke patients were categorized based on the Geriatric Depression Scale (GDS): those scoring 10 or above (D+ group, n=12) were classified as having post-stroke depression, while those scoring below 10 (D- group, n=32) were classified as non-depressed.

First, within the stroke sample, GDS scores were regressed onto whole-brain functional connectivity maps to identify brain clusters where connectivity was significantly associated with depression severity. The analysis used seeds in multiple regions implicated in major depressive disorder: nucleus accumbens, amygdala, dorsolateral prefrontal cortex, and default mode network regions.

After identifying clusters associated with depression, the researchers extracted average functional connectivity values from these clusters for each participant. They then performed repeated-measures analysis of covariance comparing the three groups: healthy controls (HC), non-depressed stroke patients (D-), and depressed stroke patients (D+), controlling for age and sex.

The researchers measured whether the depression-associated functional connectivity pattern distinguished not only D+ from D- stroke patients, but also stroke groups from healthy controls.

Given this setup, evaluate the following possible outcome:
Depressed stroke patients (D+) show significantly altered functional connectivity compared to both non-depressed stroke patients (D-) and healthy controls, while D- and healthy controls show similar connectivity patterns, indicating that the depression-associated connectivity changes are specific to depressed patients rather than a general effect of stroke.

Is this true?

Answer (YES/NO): NO